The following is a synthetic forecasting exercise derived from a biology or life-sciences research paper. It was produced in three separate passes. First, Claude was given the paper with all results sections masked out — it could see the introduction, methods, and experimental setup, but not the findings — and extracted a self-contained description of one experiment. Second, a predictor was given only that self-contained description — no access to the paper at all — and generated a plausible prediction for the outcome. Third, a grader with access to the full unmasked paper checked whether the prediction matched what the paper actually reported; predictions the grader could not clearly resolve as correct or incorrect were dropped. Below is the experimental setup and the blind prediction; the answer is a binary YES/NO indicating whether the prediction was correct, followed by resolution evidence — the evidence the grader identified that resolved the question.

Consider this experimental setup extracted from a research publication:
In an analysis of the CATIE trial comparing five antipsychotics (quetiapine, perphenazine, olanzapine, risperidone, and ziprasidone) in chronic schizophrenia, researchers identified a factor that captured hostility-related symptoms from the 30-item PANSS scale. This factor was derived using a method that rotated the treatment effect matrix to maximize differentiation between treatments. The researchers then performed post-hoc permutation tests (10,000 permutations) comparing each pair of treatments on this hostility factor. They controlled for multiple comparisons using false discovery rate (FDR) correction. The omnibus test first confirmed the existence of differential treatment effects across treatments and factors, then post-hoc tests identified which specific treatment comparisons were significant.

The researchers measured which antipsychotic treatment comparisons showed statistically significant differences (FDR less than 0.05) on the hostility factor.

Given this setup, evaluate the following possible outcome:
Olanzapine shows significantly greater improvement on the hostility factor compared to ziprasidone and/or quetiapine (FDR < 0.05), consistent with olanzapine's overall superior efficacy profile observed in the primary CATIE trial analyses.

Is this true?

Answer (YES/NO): YES